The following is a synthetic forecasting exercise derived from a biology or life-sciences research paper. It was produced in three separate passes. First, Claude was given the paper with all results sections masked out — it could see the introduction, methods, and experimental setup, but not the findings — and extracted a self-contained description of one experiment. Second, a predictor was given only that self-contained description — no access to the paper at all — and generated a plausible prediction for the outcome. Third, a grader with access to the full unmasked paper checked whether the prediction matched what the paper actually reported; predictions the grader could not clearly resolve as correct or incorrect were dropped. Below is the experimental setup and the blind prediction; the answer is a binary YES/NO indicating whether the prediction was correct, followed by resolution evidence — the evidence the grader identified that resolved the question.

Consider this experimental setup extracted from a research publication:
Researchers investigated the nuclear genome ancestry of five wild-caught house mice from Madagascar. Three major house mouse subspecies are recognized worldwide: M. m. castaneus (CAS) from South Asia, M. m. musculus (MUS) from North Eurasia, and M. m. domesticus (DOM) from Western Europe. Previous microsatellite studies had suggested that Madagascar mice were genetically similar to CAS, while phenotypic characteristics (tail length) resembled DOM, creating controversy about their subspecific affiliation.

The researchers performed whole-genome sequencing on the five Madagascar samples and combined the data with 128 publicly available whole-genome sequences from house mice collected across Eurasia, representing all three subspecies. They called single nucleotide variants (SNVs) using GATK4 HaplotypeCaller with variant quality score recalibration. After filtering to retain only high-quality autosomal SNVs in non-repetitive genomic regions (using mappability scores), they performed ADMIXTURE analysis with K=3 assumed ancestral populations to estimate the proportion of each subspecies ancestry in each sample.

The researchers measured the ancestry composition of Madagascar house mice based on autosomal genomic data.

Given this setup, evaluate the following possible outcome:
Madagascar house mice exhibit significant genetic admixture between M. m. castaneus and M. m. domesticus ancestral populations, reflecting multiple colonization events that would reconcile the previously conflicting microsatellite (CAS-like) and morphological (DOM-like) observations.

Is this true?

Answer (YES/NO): YES